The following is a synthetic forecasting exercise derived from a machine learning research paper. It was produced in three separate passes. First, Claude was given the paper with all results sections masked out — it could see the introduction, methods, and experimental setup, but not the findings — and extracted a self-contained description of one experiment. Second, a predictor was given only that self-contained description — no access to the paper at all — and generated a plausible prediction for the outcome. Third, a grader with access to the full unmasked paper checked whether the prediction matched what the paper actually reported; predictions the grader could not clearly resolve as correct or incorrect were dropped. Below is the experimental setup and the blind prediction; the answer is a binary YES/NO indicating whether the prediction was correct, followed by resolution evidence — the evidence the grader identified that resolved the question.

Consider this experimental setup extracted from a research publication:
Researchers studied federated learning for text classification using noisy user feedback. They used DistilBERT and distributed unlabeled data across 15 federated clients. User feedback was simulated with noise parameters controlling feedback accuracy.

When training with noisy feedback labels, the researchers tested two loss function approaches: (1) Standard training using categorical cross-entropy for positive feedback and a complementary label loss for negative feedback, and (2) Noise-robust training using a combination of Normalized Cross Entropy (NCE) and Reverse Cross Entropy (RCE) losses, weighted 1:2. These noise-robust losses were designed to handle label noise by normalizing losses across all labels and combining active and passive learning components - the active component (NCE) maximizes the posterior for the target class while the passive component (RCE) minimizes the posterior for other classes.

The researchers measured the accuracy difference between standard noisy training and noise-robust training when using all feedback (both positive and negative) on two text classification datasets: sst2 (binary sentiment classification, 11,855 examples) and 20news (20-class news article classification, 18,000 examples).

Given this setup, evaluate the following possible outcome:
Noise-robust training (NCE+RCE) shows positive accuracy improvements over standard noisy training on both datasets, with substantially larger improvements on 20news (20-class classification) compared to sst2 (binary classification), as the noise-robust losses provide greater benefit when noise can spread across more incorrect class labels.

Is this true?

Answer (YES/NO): NO